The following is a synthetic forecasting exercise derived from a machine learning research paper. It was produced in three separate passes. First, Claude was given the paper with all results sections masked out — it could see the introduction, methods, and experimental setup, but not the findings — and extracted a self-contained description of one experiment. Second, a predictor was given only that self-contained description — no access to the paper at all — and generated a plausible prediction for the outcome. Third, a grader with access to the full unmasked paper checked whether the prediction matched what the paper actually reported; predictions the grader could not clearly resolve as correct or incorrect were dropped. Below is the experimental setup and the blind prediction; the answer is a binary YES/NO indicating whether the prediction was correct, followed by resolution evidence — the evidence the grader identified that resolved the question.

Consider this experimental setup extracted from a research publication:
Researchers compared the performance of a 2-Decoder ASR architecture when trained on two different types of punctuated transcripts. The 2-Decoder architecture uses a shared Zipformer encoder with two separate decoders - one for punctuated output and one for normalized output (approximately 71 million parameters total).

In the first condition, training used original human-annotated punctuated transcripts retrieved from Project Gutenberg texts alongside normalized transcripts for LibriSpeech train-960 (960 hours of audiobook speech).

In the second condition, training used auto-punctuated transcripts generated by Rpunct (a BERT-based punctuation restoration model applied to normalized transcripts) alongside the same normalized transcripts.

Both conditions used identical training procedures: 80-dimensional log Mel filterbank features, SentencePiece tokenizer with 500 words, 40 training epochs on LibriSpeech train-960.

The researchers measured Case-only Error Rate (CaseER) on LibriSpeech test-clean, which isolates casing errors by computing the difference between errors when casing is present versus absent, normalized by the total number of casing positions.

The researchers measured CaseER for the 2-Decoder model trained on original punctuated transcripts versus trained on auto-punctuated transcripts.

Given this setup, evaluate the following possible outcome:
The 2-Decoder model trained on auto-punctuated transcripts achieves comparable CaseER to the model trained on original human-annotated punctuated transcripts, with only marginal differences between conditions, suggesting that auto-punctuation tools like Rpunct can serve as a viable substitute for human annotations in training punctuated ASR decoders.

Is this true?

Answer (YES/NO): NO